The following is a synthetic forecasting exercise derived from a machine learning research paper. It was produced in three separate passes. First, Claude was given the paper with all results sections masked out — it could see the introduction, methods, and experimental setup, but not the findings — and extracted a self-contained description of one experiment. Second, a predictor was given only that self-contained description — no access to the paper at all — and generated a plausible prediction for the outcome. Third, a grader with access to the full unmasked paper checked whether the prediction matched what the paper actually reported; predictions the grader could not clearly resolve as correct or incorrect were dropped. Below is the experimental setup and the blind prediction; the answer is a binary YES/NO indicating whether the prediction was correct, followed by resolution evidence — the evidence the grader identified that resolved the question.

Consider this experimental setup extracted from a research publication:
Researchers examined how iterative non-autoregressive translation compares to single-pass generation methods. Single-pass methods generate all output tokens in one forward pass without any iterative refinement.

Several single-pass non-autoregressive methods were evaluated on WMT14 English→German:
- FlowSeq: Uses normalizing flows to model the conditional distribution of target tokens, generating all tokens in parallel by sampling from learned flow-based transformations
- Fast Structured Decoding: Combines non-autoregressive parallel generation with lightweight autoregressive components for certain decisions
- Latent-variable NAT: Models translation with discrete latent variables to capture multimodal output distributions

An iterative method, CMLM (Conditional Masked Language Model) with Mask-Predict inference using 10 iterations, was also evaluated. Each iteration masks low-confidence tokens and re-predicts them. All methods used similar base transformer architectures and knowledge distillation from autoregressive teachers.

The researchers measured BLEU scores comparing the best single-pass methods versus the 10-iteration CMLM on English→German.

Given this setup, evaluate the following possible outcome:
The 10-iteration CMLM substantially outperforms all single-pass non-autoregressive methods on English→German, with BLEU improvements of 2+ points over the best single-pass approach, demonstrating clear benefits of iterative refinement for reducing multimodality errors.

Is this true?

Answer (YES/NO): NO